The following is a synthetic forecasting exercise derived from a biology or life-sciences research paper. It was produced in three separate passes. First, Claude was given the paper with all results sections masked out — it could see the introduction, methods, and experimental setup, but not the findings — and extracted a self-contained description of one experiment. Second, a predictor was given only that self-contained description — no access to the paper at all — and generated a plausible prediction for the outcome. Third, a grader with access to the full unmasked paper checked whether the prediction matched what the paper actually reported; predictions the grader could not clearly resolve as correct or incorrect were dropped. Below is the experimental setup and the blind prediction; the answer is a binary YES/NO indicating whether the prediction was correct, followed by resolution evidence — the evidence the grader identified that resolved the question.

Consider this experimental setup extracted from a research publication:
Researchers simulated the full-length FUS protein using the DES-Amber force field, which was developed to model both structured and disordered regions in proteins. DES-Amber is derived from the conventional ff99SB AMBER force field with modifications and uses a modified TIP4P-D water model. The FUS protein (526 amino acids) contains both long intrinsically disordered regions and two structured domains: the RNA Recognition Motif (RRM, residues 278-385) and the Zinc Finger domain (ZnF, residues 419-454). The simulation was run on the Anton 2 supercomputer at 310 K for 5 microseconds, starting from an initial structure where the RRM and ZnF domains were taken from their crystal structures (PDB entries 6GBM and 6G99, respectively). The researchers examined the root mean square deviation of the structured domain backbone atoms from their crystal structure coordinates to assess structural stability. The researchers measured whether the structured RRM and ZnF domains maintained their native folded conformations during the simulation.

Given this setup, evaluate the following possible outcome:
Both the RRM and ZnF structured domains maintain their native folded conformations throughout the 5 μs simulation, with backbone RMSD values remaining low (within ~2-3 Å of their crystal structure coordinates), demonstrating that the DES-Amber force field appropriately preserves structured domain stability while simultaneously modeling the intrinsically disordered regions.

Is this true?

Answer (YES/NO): NO